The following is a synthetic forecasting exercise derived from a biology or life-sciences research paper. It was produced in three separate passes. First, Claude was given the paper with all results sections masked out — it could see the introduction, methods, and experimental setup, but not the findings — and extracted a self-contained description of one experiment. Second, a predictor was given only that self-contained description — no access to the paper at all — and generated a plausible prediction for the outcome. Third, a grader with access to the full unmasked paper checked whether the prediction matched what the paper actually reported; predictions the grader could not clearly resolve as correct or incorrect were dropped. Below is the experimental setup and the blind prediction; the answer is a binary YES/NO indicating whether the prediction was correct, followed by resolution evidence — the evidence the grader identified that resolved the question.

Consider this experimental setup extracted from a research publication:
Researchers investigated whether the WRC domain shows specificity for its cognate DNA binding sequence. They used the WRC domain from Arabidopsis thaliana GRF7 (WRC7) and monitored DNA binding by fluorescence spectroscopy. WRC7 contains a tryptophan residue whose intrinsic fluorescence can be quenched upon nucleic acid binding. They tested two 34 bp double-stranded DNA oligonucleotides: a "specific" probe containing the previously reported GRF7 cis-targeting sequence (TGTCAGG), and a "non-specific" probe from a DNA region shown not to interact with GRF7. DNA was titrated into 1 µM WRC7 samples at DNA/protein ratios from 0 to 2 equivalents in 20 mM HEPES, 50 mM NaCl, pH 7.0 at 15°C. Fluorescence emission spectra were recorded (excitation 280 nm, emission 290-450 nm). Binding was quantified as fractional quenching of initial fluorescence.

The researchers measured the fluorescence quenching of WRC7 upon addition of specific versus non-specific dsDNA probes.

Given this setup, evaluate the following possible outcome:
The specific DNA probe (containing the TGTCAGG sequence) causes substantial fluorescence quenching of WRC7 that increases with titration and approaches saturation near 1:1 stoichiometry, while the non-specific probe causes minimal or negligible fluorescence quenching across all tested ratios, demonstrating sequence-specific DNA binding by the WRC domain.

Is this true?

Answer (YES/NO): NO